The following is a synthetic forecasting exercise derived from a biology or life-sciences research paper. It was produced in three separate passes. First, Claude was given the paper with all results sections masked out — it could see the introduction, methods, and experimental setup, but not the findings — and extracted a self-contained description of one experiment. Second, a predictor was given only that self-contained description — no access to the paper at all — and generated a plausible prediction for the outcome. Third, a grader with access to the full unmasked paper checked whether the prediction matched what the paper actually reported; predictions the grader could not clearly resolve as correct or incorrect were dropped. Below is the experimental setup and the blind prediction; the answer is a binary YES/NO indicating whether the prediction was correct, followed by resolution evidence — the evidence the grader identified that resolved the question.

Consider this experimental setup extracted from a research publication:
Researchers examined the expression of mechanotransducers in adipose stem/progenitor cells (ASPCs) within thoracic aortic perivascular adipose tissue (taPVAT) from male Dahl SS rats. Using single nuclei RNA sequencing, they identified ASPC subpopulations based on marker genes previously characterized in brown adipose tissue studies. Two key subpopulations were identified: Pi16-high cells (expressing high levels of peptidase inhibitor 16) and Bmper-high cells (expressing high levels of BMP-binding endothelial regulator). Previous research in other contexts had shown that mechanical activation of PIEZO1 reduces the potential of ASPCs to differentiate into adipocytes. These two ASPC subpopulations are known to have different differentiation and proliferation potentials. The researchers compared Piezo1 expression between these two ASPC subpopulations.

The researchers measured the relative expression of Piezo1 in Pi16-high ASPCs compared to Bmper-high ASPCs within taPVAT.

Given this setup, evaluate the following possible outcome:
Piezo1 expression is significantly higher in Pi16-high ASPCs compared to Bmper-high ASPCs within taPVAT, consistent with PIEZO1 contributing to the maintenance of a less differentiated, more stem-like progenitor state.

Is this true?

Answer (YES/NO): YES